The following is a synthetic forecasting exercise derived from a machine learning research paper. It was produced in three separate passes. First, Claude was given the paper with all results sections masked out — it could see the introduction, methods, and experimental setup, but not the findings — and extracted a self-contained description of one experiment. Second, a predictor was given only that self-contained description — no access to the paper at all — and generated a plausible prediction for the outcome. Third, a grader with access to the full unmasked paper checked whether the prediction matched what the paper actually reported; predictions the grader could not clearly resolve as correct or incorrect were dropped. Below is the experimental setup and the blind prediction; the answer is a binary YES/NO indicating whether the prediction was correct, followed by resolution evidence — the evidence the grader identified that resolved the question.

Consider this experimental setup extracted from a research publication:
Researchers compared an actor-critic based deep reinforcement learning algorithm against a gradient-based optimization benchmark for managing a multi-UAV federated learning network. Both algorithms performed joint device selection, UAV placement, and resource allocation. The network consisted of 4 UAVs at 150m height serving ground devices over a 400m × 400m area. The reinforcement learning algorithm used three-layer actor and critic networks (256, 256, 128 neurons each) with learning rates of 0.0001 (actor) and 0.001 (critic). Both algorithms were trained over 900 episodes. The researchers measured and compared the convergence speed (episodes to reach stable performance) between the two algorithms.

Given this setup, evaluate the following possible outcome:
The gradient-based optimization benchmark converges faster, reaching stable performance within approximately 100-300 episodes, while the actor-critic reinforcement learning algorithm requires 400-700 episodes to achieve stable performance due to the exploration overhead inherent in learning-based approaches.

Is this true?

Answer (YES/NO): NO